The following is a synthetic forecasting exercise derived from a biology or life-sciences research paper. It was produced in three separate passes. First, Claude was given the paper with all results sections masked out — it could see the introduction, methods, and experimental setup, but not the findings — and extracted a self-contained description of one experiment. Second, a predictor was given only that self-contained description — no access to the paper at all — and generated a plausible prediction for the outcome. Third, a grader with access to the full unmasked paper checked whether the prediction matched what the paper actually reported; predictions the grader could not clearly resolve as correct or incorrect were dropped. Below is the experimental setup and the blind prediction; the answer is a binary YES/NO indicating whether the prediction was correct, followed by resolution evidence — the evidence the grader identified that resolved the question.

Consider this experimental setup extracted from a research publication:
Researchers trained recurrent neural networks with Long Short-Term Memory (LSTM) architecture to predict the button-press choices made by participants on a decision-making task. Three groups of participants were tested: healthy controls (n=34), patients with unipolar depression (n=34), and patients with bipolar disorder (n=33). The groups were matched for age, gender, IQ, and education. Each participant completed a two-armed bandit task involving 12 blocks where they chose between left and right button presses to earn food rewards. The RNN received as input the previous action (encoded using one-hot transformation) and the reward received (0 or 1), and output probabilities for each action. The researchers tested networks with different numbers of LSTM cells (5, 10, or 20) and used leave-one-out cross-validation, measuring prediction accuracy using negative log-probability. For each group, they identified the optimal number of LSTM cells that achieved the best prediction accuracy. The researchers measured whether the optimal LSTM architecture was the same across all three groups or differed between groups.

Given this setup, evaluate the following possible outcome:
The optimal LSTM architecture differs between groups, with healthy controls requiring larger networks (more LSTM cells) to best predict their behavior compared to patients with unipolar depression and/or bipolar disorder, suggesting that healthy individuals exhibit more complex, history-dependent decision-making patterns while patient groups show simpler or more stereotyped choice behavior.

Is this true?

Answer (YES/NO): NO